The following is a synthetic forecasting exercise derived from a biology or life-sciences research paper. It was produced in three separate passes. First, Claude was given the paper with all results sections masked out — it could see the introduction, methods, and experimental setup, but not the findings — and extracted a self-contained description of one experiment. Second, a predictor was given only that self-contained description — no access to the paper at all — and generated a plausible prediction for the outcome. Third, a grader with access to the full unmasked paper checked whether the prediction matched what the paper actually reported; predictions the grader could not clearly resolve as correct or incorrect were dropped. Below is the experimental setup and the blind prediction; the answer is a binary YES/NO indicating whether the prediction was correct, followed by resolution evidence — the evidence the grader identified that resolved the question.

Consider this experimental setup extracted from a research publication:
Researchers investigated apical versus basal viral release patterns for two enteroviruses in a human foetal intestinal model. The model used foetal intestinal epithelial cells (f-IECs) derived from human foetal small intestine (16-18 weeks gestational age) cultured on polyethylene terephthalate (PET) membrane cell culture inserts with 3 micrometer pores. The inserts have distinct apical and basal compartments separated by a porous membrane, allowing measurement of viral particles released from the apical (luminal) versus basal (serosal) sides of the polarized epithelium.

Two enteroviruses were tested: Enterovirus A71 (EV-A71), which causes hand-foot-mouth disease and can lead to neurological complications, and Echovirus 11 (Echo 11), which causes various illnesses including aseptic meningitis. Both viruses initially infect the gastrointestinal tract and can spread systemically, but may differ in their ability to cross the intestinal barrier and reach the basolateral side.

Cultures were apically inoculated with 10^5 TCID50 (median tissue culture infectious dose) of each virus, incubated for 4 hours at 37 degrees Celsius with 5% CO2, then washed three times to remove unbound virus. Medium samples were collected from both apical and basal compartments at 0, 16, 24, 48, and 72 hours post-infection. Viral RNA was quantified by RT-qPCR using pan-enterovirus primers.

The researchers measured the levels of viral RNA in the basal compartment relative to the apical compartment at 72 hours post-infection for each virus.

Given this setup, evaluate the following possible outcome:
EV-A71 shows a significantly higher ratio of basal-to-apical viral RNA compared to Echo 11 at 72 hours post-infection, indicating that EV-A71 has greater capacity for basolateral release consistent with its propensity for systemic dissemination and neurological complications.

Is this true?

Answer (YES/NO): NO